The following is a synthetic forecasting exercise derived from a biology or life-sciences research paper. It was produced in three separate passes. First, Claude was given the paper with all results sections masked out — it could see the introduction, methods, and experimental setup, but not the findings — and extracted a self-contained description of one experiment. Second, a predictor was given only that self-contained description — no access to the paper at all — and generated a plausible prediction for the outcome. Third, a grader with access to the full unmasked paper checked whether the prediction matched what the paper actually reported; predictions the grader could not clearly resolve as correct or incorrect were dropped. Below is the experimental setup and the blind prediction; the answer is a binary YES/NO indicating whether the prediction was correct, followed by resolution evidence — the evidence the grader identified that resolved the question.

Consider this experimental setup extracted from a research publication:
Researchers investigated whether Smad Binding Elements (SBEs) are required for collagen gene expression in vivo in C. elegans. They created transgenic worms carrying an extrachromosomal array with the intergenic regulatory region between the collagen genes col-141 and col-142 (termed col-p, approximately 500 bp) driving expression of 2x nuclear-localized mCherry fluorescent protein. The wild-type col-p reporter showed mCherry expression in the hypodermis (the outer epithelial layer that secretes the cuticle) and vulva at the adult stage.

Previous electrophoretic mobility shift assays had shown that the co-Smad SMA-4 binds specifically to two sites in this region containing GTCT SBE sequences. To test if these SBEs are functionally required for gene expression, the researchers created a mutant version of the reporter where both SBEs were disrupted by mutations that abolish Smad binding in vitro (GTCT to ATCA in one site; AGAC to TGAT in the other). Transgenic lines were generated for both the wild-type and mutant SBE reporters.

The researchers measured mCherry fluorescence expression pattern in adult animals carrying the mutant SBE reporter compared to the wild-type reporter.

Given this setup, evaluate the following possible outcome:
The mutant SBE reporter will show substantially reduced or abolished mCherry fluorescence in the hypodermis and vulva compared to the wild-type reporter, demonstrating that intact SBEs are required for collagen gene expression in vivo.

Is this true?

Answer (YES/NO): NO